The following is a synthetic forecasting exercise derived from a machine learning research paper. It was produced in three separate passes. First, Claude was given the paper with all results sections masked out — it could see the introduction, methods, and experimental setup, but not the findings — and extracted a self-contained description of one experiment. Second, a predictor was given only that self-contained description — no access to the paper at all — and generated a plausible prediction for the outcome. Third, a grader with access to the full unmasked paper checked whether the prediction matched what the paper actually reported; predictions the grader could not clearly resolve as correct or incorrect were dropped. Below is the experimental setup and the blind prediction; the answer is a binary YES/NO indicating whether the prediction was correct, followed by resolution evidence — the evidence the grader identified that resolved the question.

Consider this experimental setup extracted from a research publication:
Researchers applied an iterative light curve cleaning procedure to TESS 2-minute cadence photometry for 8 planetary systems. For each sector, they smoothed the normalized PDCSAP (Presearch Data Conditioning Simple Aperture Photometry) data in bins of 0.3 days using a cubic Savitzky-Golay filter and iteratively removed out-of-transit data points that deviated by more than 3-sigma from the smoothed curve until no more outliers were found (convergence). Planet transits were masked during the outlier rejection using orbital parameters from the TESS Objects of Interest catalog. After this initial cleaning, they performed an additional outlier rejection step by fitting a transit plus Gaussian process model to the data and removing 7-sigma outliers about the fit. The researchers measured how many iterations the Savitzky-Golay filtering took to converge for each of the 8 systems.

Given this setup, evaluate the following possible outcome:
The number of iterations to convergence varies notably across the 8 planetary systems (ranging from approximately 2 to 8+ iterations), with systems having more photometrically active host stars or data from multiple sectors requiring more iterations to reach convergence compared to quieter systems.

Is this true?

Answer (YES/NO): NO